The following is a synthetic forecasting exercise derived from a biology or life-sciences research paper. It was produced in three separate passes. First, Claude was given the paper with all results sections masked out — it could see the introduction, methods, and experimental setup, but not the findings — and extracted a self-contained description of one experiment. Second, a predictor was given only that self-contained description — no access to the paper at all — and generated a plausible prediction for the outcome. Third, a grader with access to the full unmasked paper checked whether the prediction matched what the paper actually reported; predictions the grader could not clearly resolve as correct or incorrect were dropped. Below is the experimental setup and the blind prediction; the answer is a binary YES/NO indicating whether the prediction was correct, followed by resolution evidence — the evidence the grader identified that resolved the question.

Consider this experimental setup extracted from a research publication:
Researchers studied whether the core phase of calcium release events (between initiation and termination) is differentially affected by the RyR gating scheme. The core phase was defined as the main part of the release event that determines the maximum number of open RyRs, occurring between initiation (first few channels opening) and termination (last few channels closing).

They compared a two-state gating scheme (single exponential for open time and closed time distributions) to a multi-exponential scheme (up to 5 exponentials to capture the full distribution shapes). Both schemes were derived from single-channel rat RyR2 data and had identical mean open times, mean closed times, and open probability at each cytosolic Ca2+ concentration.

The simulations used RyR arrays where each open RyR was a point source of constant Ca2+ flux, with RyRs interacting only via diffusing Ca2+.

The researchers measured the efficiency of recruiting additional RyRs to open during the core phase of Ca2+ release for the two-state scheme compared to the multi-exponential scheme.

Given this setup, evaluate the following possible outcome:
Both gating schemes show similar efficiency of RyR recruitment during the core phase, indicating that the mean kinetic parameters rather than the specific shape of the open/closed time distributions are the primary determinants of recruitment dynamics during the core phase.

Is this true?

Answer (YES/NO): NO